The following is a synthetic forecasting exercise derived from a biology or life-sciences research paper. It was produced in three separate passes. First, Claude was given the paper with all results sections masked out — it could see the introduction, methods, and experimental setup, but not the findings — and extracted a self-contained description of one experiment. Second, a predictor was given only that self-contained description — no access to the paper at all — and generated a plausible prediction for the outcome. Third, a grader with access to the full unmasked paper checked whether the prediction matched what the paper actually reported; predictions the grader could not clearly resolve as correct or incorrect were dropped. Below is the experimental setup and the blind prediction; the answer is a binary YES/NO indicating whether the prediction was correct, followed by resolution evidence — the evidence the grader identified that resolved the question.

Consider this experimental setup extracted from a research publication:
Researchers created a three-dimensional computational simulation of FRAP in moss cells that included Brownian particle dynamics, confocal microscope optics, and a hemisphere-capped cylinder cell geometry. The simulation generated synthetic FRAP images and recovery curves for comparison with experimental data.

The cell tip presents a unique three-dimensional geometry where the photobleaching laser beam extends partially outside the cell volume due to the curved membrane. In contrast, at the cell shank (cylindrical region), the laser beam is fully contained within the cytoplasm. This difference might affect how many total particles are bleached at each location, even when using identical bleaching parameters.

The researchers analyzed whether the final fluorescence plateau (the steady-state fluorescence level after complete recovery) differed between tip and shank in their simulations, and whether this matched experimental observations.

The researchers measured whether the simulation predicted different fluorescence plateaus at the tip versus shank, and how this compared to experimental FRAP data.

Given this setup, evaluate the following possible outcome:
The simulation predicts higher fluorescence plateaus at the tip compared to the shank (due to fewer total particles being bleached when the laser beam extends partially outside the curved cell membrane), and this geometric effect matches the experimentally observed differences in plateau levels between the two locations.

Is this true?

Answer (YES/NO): YES